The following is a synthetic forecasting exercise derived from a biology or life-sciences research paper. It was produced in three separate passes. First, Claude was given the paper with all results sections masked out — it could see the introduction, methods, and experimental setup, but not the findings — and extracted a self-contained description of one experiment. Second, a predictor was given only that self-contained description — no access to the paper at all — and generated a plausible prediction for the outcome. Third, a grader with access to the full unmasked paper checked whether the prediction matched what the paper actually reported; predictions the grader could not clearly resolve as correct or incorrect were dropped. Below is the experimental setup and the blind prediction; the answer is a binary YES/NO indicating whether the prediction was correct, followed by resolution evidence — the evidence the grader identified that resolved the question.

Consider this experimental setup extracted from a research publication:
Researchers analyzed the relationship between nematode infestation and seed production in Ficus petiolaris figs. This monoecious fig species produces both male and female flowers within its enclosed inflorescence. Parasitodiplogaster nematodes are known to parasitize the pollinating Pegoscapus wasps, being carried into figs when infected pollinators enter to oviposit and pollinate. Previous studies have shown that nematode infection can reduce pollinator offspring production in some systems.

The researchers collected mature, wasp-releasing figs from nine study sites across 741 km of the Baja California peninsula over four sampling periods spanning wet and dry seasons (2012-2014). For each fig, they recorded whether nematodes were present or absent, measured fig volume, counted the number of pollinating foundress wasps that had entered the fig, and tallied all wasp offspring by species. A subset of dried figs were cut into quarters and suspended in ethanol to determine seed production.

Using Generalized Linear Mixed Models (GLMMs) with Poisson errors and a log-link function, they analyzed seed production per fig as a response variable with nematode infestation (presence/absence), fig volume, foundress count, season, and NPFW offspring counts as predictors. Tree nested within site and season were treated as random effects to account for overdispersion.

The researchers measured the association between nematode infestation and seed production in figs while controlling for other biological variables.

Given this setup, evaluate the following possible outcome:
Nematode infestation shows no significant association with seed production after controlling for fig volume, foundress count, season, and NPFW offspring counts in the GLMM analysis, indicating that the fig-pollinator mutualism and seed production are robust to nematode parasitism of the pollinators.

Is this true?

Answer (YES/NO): NO